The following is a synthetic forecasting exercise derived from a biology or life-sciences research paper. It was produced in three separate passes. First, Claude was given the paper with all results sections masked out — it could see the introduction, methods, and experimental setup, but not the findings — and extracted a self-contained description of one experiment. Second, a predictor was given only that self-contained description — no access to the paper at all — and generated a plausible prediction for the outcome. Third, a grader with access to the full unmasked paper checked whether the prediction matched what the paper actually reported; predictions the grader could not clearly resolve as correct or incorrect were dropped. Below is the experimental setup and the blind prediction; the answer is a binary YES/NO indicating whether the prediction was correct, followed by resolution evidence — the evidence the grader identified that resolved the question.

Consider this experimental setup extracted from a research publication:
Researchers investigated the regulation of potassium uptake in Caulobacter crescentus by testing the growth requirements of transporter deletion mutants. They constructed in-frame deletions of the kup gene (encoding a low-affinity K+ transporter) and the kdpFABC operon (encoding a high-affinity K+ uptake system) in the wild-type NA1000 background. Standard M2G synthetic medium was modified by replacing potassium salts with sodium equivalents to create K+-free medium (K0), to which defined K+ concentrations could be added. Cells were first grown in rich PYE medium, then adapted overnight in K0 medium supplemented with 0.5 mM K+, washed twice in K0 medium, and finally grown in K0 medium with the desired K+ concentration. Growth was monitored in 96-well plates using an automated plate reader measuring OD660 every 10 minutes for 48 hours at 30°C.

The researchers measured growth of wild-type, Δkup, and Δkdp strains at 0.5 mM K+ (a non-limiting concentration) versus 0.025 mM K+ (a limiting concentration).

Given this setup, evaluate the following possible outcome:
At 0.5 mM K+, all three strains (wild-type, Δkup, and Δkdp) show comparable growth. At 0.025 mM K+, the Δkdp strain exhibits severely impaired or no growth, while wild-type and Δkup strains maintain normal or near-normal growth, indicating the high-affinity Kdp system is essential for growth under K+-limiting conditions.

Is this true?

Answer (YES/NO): NO